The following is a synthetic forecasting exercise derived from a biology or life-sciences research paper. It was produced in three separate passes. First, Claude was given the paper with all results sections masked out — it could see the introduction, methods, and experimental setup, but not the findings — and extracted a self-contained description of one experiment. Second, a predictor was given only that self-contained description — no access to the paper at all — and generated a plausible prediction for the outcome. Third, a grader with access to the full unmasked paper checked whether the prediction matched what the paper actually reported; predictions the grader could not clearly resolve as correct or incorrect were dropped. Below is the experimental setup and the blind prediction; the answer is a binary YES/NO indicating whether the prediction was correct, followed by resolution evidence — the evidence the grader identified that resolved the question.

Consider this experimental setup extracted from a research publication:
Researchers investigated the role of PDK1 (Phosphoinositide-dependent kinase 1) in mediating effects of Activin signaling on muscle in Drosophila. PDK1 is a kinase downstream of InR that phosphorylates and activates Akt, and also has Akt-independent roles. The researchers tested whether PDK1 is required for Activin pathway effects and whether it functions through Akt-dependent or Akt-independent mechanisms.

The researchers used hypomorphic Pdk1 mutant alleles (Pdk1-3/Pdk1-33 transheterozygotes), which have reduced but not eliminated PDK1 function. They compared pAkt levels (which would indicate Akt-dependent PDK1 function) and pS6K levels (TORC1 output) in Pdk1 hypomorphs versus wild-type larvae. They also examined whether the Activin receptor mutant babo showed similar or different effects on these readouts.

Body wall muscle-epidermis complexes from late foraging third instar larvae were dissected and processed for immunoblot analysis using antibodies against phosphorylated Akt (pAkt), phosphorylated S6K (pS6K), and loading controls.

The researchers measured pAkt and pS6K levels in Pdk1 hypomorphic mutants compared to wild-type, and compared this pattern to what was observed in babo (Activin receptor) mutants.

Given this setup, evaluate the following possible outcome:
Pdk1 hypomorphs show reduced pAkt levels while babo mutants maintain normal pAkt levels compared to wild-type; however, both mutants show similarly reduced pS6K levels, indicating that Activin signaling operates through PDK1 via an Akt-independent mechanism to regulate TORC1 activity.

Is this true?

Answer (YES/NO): NO